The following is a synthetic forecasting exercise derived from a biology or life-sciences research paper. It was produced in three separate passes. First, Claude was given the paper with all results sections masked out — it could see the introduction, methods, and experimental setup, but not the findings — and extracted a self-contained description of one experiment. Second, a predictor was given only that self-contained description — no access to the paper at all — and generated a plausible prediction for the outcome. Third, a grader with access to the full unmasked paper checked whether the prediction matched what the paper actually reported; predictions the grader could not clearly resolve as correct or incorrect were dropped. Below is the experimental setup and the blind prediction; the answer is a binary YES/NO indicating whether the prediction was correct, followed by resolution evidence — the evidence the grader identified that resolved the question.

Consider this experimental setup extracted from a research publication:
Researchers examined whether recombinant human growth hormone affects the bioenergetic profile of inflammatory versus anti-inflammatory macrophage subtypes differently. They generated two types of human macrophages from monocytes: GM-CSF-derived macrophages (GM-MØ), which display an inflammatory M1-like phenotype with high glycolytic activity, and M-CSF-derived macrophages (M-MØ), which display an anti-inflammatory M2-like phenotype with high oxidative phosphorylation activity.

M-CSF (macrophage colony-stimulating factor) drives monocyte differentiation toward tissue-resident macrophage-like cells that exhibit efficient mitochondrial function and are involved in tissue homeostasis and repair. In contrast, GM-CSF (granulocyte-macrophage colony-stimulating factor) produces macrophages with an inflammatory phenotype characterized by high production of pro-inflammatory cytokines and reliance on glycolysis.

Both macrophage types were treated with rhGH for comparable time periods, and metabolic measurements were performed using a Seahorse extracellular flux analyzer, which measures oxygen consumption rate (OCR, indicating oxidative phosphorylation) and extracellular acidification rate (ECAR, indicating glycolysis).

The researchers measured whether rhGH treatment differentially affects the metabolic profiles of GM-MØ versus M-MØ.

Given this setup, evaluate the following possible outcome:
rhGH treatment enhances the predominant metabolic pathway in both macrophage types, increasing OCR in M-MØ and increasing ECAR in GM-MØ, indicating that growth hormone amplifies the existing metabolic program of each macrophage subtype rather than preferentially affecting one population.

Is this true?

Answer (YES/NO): NO